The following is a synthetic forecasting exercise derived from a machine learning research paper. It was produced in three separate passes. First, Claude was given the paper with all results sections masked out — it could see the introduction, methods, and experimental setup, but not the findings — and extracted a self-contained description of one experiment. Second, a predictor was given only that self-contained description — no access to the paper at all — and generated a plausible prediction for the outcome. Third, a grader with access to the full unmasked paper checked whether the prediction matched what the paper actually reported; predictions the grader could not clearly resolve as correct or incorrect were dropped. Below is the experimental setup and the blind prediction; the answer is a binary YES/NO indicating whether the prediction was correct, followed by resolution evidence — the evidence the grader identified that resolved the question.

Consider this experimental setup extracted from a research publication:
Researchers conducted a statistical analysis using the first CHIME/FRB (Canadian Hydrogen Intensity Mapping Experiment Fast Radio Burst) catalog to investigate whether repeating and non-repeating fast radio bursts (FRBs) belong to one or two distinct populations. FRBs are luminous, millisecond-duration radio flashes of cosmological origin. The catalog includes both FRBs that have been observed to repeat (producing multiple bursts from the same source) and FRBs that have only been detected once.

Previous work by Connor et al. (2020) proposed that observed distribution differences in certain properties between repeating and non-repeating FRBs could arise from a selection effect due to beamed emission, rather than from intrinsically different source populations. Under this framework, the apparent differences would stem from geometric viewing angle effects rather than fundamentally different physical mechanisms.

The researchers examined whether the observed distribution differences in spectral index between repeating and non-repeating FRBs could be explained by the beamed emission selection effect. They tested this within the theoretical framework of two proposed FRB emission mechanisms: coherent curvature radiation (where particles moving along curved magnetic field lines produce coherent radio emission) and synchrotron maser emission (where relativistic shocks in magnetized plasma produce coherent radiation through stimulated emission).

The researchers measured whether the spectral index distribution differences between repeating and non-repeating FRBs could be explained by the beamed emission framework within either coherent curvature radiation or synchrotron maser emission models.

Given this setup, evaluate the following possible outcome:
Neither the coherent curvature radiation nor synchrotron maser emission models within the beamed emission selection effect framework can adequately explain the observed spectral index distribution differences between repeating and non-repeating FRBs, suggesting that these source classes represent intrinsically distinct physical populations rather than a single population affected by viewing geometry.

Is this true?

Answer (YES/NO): YES